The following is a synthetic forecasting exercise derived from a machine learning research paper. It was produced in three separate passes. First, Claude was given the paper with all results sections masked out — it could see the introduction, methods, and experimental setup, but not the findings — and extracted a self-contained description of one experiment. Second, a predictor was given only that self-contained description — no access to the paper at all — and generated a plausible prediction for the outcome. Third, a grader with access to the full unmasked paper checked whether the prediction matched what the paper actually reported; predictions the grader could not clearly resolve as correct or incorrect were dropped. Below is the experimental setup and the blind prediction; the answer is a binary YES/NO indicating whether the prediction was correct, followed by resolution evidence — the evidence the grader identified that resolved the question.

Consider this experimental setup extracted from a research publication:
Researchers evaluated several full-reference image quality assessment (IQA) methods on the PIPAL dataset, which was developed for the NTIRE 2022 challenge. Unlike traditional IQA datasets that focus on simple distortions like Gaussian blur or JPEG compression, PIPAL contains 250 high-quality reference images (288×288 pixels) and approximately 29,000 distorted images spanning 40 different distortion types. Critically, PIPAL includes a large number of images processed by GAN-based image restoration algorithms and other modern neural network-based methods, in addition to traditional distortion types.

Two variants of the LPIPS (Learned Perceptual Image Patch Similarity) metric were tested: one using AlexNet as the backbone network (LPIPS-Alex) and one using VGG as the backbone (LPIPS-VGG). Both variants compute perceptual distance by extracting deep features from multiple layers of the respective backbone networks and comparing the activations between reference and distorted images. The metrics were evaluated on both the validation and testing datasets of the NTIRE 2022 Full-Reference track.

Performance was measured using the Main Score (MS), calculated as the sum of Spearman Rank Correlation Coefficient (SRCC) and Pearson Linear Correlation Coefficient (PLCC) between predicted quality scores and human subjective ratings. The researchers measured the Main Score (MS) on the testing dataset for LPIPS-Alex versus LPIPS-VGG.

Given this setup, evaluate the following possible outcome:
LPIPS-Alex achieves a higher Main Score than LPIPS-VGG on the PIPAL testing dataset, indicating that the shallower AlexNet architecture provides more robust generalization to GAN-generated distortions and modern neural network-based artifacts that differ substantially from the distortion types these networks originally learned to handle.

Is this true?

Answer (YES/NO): NO